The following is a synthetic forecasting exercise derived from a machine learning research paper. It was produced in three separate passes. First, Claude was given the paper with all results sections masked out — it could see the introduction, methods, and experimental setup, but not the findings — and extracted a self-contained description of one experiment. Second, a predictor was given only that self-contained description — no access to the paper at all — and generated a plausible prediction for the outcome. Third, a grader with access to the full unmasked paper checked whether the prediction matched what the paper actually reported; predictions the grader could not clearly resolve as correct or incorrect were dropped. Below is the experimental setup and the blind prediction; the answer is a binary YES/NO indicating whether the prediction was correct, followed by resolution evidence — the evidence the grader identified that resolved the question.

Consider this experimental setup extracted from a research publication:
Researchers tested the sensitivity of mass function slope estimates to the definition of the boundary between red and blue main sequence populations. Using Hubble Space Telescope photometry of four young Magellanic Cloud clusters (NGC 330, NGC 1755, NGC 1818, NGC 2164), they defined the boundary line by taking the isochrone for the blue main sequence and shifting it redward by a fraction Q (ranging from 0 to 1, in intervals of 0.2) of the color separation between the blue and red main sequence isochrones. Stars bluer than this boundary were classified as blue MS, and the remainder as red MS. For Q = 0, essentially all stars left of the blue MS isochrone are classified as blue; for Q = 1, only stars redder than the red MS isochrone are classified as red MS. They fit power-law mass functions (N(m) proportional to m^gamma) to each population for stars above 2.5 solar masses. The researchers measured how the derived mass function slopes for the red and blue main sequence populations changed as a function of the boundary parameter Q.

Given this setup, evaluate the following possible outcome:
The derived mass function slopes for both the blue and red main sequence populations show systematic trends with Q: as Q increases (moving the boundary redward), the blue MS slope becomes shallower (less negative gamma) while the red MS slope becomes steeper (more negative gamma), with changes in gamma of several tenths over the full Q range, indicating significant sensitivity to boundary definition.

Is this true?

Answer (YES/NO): NO